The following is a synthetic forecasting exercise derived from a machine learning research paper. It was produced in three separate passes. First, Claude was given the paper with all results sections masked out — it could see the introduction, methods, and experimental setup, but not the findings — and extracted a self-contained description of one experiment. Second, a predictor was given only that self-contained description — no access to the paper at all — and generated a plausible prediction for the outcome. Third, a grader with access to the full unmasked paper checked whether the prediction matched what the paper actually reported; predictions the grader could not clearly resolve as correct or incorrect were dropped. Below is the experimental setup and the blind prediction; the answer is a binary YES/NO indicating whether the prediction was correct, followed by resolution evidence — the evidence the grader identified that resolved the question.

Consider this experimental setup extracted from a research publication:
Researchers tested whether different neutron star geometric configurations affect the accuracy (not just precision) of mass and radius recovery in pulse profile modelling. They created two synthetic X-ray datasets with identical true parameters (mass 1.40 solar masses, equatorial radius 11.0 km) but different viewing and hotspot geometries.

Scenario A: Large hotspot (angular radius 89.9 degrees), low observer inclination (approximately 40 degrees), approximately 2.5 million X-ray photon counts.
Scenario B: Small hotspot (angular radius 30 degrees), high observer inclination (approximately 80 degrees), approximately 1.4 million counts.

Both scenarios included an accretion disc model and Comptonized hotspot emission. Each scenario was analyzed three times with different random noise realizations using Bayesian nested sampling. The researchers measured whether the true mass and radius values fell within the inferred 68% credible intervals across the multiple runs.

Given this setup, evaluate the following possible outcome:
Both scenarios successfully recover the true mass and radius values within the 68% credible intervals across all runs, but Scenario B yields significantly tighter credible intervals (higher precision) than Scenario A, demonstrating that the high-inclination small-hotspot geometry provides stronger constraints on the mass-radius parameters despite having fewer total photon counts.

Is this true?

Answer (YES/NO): NO